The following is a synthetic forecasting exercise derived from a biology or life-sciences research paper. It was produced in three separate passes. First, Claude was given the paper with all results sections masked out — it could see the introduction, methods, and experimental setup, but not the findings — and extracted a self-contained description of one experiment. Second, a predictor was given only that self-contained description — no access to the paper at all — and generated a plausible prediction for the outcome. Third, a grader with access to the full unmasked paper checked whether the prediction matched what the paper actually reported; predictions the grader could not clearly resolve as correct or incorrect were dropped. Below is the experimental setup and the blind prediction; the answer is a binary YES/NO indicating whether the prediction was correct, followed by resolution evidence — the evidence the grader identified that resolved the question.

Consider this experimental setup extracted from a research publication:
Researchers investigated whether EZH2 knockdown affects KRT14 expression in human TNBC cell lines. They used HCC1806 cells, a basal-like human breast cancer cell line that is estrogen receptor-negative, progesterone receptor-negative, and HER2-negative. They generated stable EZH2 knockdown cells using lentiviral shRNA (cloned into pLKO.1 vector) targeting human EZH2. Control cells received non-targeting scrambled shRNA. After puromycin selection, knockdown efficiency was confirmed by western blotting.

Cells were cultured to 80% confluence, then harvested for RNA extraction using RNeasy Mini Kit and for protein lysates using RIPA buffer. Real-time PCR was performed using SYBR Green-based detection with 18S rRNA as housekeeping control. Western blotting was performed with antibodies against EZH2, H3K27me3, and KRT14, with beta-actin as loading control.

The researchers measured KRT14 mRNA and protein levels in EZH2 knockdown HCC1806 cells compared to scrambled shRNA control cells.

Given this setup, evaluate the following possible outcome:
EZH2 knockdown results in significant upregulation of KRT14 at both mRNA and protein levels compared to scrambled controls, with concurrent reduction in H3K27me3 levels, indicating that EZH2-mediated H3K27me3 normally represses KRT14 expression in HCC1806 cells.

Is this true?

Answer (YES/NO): NO